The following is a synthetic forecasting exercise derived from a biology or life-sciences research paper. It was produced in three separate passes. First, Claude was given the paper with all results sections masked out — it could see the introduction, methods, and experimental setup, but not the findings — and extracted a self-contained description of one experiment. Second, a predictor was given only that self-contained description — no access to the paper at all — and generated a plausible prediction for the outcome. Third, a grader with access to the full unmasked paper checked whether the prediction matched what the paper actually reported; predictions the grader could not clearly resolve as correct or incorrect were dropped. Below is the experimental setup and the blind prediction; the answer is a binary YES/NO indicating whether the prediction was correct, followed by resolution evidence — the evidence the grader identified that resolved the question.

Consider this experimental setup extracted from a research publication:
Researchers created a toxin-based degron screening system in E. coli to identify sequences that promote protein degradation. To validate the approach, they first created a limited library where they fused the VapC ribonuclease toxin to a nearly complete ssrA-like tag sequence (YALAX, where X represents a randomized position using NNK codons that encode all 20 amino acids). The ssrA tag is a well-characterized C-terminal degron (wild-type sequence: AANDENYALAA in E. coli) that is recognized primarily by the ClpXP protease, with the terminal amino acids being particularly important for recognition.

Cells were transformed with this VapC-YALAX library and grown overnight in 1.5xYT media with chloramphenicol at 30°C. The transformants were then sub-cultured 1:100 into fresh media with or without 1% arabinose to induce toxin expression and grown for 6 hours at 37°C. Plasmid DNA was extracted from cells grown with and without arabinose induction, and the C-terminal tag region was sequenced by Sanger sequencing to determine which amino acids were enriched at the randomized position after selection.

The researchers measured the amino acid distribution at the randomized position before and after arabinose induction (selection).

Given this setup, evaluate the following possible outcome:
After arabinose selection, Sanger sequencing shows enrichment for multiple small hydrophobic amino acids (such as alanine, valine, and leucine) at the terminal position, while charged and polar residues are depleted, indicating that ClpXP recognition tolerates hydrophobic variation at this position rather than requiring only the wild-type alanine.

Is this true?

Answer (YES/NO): NO